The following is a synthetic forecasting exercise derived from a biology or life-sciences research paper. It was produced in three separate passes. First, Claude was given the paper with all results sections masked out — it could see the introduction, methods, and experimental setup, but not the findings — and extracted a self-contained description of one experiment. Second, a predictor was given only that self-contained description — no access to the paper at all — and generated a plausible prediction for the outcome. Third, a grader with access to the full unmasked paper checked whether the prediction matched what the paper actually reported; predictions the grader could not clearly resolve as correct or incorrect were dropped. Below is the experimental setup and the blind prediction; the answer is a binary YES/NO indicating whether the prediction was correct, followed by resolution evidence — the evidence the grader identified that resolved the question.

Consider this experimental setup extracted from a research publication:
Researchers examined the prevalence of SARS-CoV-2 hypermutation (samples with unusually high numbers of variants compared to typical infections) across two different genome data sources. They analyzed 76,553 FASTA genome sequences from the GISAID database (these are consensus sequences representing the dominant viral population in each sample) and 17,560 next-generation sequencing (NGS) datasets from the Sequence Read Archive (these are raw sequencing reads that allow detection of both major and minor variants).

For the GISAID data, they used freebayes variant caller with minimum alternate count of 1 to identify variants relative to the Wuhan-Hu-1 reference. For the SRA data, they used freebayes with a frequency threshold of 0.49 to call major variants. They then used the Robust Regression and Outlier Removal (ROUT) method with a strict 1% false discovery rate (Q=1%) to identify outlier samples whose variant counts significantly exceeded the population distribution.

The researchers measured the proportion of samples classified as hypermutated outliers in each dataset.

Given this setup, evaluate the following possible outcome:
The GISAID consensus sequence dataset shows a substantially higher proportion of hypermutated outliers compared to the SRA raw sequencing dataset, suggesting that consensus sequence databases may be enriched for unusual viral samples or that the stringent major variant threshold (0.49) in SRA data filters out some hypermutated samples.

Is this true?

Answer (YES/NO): NO